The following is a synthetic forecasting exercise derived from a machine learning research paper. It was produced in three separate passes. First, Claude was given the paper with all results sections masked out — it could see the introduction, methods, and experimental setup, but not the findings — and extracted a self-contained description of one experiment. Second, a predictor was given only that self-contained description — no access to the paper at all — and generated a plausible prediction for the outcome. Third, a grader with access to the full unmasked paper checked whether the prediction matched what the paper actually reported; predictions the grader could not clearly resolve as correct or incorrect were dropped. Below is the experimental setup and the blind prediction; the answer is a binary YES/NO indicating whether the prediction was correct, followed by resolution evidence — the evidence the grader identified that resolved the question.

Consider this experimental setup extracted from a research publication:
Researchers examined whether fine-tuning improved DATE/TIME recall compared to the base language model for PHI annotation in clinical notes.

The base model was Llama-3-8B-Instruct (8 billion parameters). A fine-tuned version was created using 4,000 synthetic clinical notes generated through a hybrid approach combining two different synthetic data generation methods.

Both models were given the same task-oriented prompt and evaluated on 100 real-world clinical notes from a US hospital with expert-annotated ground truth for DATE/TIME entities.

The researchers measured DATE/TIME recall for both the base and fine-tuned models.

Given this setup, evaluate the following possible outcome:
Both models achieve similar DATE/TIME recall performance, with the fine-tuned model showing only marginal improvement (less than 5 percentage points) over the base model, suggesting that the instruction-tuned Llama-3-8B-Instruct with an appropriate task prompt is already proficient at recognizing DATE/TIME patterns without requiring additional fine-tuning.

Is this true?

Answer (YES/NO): YES